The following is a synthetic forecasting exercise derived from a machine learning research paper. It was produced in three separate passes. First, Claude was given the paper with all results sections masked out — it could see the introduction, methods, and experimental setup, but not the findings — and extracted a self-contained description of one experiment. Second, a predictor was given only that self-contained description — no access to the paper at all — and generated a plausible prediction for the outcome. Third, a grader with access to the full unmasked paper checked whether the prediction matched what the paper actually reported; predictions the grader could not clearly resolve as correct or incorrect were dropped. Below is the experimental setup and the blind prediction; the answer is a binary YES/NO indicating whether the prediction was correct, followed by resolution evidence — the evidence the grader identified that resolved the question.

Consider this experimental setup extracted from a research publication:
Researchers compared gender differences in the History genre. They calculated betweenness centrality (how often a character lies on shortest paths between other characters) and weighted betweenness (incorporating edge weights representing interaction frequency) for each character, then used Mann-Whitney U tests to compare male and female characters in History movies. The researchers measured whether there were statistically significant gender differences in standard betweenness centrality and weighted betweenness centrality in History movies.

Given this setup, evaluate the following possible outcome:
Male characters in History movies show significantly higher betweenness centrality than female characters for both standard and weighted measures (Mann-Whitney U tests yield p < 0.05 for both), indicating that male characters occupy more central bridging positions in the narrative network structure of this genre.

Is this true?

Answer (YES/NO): YES